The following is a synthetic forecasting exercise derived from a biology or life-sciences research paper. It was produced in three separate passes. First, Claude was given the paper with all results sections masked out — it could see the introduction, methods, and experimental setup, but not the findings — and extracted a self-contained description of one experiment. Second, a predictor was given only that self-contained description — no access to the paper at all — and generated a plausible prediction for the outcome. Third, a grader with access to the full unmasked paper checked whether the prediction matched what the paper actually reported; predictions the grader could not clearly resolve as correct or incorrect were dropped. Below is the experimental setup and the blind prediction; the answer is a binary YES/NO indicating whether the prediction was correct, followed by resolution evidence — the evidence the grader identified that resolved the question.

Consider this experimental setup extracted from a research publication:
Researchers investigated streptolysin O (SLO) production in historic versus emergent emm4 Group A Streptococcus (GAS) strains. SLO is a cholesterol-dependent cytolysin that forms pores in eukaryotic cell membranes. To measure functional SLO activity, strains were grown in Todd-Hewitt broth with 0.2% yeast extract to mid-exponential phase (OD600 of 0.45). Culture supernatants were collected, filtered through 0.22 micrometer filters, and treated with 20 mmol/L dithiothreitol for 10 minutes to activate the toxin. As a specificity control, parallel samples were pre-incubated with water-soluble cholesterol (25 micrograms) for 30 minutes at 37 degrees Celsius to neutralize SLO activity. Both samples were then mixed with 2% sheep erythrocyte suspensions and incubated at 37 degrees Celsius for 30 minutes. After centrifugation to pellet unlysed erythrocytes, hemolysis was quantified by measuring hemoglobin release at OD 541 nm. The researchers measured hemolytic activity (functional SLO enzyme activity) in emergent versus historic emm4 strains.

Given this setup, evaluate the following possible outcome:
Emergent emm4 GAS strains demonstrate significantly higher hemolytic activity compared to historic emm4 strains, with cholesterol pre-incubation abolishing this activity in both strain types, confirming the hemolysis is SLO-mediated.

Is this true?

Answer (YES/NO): NO